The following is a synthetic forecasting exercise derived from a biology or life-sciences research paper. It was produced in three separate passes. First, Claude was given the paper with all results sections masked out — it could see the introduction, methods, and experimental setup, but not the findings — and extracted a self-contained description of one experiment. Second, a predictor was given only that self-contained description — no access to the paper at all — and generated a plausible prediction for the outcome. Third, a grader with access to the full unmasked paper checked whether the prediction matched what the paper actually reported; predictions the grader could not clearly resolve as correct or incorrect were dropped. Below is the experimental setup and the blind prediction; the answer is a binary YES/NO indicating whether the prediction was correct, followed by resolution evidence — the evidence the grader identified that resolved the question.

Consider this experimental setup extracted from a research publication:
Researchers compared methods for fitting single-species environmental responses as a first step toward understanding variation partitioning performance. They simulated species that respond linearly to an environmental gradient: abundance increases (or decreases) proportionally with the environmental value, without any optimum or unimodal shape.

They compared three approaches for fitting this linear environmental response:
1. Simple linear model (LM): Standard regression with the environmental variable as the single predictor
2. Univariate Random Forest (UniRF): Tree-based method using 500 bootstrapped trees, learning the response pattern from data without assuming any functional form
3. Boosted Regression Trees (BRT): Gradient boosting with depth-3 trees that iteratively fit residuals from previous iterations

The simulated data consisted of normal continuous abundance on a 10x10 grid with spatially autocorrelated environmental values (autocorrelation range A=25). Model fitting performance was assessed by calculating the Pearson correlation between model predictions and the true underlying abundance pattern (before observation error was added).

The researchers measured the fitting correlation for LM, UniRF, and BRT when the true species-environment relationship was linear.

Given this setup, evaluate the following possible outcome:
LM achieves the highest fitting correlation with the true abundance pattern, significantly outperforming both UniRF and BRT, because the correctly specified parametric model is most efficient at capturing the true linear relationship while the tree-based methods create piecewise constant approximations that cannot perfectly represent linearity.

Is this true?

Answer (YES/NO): NO